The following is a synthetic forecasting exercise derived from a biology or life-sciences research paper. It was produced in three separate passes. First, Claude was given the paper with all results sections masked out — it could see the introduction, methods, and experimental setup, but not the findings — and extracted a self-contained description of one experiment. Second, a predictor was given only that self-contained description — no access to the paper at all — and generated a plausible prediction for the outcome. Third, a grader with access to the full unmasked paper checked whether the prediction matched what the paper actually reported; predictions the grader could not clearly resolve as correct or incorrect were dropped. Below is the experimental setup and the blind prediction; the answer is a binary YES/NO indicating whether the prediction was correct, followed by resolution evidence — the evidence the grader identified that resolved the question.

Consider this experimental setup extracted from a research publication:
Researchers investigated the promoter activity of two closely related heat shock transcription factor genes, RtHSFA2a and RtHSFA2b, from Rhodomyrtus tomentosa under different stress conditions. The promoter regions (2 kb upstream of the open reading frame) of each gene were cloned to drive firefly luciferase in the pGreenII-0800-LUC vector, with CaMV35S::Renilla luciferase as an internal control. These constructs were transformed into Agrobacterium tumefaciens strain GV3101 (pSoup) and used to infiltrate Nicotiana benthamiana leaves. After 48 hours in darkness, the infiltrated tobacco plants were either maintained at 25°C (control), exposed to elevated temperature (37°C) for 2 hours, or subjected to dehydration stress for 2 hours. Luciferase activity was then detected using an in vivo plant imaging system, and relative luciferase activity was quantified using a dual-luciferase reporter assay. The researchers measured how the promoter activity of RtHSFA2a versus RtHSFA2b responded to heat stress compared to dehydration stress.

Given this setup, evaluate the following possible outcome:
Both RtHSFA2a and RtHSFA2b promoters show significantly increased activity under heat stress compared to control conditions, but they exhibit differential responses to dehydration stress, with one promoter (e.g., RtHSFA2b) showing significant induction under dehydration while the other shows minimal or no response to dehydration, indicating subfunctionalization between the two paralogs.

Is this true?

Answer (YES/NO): NO